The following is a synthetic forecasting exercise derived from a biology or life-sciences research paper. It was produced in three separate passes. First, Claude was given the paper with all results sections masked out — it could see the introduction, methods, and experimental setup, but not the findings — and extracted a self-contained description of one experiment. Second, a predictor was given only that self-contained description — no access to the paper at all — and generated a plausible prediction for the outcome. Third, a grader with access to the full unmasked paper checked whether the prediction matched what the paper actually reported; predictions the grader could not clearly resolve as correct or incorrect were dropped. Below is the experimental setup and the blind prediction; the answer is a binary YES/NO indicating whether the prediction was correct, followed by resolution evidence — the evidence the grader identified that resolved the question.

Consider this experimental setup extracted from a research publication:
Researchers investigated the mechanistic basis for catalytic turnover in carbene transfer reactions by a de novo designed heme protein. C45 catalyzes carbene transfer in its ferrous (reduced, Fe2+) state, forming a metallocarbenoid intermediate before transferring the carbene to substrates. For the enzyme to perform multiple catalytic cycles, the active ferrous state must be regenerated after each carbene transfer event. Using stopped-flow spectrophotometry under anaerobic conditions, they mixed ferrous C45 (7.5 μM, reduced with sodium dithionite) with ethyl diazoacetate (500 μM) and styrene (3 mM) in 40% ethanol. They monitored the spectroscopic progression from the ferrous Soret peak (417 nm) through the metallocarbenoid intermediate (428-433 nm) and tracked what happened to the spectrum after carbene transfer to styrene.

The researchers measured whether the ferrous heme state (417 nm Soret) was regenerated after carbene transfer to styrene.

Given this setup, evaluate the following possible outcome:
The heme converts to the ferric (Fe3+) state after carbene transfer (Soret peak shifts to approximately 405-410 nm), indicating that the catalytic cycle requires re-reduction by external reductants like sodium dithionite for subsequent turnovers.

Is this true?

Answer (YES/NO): NO